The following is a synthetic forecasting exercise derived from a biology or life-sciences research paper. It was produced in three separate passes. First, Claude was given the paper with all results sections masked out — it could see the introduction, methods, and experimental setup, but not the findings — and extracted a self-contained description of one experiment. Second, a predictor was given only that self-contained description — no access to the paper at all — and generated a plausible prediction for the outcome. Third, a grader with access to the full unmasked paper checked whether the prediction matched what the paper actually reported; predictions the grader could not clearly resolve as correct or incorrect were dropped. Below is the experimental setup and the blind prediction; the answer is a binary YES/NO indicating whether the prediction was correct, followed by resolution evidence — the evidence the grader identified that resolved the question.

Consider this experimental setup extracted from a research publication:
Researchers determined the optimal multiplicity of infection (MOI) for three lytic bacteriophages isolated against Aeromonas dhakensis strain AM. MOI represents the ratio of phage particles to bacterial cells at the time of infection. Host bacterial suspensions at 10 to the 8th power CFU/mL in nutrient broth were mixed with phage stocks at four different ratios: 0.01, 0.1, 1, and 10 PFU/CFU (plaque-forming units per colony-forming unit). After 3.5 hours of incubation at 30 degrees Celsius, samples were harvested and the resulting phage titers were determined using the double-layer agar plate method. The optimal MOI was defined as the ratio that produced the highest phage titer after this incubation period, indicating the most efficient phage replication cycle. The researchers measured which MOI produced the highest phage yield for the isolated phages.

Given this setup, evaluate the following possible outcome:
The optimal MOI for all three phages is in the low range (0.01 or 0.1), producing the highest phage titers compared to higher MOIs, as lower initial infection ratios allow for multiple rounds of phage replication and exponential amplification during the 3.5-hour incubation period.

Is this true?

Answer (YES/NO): NO